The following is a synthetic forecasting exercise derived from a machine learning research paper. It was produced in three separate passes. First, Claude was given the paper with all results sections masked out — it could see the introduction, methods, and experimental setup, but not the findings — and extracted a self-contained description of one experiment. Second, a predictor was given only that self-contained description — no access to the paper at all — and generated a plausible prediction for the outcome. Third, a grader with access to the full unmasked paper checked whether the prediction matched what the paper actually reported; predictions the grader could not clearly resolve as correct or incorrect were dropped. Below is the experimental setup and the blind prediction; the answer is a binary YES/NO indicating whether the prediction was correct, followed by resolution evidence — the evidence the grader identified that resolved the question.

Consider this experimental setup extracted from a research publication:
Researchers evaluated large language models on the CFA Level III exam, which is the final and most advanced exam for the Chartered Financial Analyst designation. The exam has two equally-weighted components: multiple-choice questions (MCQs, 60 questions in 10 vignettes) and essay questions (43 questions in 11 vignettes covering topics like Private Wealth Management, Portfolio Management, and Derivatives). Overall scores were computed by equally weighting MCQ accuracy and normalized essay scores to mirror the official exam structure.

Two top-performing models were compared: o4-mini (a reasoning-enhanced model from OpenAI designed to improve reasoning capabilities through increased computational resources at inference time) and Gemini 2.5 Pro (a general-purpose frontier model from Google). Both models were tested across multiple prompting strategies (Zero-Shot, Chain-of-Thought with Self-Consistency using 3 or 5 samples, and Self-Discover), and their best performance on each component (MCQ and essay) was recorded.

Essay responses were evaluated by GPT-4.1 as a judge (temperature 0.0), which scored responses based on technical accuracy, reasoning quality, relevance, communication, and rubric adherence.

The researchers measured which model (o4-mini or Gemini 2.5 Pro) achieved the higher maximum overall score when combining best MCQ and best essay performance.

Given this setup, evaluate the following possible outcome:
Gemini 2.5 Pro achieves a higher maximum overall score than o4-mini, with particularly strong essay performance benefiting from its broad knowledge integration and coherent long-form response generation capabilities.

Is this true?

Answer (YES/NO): NO